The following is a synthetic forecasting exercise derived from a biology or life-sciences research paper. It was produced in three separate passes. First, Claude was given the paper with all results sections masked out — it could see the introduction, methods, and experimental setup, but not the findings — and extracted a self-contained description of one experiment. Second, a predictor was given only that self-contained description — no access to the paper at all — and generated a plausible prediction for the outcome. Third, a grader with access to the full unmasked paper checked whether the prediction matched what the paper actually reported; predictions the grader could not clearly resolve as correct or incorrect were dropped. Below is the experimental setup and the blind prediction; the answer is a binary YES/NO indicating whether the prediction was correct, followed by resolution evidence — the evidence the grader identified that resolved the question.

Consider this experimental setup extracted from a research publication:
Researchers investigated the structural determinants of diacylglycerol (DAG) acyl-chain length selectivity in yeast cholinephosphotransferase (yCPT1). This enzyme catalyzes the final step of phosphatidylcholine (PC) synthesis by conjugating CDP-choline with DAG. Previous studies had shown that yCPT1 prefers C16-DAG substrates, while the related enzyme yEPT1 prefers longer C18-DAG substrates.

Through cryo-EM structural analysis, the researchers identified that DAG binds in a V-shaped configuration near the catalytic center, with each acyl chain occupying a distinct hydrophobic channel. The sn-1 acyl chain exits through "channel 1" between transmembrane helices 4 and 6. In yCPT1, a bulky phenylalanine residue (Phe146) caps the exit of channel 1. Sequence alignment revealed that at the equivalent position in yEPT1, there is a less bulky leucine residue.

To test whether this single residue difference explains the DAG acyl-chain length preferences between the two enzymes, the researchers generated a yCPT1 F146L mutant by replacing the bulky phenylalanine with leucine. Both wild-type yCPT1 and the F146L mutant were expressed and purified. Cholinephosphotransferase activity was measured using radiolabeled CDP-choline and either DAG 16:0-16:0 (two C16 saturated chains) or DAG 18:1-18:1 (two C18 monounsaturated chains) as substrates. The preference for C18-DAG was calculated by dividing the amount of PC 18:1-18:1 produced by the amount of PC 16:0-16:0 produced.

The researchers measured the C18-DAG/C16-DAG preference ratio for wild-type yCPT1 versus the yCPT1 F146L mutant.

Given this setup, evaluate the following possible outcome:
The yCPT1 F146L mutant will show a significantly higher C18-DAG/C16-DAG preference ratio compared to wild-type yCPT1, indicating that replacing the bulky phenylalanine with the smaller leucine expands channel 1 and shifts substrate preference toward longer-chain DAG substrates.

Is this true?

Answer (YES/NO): YES